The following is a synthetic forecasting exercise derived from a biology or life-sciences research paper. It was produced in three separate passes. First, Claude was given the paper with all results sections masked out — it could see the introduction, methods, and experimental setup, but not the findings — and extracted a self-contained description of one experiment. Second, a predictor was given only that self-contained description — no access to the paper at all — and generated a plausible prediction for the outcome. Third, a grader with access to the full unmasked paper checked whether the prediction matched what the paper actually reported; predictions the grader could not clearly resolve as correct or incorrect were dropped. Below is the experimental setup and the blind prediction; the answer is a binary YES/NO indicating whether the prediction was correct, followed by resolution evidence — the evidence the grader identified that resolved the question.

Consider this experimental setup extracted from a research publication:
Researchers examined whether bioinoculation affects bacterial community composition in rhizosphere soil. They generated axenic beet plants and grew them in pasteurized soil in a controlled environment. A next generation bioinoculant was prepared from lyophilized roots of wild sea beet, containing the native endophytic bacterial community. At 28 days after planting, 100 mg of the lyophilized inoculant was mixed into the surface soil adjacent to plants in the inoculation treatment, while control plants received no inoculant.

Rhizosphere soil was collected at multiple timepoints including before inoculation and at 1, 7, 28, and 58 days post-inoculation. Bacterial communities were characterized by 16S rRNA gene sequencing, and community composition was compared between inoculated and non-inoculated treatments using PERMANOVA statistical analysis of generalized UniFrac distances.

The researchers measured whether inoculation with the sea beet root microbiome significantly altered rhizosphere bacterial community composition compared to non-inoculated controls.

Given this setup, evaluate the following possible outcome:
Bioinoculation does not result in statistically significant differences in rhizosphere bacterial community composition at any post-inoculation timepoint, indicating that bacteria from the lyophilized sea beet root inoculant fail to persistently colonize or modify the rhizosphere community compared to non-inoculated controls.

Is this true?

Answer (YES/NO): NO